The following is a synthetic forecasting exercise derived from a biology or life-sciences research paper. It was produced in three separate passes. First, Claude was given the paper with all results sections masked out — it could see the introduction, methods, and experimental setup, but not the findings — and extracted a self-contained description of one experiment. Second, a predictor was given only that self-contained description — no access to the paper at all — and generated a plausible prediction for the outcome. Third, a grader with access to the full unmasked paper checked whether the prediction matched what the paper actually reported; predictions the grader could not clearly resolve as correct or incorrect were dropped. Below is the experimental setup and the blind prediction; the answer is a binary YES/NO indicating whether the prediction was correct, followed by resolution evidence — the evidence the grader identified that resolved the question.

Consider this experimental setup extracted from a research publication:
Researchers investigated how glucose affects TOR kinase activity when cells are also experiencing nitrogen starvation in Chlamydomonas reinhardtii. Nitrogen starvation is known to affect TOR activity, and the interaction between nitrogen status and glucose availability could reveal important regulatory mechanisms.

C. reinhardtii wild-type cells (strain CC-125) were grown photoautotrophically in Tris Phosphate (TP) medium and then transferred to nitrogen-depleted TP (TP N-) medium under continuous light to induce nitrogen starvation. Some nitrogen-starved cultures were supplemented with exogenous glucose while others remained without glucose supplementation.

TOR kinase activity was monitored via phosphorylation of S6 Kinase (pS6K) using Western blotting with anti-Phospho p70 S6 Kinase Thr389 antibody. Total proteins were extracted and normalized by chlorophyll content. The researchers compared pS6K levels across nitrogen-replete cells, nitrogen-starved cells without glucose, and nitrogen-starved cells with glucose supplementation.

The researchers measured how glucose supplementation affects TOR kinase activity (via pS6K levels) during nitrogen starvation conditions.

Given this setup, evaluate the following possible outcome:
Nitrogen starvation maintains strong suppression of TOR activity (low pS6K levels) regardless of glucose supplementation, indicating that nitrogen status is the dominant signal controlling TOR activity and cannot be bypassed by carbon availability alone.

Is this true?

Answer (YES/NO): NO